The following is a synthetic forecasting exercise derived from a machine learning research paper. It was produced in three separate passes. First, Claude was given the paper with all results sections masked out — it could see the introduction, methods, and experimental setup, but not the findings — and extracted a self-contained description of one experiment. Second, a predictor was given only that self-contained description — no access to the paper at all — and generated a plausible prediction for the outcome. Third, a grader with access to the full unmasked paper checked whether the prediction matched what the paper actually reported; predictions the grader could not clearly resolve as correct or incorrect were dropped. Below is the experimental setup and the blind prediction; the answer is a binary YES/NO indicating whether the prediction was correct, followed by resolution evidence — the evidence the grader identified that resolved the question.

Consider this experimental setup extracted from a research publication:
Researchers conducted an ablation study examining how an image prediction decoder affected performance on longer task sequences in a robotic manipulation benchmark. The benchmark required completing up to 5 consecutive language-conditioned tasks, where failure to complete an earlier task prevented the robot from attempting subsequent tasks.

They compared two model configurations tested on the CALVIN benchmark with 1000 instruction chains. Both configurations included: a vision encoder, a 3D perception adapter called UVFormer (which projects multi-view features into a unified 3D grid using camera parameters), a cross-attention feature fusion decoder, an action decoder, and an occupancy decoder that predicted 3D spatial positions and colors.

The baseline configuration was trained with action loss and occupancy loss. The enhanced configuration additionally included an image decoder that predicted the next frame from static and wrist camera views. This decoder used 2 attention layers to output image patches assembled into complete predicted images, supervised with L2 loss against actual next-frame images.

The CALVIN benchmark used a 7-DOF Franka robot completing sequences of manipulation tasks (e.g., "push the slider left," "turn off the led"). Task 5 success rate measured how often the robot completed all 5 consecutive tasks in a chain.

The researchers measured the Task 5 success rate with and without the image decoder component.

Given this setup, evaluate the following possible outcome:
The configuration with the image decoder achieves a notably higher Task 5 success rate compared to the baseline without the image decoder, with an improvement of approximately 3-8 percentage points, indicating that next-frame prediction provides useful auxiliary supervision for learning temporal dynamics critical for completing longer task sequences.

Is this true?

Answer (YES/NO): YES